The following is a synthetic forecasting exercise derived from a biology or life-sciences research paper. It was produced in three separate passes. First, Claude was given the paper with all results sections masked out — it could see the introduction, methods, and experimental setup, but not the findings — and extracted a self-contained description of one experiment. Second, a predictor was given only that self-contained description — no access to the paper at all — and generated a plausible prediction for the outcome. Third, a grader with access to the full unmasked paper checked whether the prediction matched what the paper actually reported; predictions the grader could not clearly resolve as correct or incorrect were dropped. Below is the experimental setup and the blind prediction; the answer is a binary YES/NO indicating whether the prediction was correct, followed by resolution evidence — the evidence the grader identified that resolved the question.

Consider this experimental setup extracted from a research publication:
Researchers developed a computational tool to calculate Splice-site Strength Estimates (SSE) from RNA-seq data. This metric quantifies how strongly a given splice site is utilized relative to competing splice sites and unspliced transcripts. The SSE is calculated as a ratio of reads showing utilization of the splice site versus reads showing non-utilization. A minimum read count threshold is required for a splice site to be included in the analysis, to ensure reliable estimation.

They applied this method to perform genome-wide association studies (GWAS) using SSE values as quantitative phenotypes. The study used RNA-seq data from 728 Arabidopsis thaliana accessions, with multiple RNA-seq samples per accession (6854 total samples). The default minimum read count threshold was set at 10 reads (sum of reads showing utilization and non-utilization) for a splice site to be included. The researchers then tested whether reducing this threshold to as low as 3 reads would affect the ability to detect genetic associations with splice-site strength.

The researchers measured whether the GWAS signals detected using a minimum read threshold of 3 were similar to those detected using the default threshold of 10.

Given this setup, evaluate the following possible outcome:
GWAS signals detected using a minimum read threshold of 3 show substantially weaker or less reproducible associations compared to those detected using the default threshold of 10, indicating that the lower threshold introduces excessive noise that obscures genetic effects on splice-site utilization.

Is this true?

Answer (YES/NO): NO